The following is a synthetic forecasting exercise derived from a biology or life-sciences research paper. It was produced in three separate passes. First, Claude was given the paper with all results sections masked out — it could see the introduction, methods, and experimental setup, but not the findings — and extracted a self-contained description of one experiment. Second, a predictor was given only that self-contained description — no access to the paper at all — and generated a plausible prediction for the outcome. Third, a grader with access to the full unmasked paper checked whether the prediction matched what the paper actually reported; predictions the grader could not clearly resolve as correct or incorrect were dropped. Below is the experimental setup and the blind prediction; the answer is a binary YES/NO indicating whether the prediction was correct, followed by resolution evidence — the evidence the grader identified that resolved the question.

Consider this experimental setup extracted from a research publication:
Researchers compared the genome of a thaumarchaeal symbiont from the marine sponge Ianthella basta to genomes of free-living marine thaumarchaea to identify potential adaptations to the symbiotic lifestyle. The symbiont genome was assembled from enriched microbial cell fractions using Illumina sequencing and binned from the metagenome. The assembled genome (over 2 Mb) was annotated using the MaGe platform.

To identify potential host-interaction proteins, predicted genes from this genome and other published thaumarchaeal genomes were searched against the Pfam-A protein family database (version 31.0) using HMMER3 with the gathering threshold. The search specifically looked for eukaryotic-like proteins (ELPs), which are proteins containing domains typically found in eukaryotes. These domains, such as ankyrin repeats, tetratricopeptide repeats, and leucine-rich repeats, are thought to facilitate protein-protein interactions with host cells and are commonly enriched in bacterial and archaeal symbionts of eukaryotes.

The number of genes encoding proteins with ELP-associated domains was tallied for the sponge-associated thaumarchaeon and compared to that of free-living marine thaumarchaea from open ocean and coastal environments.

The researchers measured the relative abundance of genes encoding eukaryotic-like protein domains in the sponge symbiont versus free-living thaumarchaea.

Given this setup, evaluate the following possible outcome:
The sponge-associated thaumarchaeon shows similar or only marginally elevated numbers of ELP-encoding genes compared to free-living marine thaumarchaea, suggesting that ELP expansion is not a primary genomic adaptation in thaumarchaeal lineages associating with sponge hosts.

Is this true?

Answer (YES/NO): NO